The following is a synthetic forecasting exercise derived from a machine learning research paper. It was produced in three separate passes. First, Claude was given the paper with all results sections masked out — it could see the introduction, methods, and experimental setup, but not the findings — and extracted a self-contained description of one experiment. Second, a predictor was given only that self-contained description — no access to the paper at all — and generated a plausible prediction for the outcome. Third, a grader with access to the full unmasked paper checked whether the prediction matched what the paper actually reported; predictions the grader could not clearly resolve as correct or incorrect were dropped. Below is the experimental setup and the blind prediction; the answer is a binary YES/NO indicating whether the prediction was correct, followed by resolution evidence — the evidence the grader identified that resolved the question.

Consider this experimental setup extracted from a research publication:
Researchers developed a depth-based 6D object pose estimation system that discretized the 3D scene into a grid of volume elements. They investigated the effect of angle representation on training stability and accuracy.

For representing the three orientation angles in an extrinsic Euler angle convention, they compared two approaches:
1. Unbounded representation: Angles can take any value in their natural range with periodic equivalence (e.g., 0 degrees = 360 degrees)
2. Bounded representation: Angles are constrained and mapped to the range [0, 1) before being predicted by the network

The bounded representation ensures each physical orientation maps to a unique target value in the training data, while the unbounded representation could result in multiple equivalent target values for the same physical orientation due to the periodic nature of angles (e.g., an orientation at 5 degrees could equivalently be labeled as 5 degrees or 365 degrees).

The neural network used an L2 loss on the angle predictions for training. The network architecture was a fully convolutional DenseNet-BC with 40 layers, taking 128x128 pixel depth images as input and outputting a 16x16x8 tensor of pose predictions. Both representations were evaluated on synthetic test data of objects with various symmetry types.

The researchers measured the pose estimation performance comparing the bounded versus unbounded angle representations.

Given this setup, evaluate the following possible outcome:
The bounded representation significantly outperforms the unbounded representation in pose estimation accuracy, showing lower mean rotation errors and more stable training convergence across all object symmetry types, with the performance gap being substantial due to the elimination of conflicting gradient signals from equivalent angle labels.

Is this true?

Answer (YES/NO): NO